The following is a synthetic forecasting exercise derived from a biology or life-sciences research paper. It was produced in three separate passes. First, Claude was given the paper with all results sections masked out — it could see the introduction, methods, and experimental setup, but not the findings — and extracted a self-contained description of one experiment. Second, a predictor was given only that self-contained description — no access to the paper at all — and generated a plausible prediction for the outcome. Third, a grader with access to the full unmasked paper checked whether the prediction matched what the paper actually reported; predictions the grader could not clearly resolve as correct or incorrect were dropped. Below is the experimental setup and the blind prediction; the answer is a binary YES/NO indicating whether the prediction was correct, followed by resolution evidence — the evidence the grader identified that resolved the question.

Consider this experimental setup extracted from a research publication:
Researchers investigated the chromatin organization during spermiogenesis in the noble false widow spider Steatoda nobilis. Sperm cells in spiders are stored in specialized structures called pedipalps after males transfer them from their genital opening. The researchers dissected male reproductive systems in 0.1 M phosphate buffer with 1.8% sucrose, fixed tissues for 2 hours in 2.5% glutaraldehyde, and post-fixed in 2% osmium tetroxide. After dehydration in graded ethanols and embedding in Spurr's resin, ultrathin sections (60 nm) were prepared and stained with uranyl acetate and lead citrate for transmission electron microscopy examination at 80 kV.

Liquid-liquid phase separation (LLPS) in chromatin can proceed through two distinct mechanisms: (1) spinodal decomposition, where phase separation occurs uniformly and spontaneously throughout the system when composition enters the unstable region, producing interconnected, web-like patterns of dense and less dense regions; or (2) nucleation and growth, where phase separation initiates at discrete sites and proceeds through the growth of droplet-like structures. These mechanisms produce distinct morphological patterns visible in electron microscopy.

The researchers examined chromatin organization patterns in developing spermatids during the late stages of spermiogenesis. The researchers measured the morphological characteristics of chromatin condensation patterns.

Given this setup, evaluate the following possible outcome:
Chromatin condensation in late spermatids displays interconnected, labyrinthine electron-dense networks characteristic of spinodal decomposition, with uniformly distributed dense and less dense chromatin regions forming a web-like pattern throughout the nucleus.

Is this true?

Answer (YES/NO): YES